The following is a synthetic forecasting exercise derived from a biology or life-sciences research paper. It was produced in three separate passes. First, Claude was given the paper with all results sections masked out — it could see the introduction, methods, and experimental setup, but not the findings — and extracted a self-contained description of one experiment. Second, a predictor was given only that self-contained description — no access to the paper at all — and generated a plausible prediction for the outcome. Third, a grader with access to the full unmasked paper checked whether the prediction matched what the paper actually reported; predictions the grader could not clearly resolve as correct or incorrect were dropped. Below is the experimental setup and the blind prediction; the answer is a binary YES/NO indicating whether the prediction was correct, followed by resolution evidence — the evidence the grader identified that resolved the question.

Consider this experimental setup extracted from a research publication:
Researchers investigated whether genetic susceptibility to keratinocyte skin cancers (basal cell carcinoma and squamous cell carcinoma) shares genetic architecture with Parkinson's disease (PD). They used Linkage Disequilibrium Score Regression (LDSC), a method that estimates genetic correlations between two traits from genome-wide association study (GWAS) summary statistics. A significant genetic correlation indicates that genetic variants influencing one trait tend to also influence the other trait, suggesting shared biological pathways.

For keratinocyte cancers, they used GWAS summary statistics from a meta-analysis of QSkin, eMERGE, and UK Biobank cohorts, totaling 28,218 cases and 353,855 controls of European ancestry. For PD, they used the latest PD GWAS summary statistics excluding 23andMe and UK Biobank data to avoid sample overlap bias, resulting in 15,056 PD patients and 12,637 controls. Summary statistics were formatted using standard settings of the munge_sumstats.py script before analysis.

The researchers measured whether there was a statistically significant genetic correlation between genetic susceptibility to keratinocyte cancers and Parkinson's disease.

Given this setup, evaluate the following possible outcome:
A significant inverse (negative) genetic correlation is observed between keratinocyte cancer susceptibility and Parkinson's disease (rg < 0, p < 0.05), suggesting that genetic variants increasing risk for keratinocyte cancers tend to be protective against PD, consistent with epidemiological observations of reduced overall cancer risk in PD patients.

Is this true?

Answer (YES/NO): NO